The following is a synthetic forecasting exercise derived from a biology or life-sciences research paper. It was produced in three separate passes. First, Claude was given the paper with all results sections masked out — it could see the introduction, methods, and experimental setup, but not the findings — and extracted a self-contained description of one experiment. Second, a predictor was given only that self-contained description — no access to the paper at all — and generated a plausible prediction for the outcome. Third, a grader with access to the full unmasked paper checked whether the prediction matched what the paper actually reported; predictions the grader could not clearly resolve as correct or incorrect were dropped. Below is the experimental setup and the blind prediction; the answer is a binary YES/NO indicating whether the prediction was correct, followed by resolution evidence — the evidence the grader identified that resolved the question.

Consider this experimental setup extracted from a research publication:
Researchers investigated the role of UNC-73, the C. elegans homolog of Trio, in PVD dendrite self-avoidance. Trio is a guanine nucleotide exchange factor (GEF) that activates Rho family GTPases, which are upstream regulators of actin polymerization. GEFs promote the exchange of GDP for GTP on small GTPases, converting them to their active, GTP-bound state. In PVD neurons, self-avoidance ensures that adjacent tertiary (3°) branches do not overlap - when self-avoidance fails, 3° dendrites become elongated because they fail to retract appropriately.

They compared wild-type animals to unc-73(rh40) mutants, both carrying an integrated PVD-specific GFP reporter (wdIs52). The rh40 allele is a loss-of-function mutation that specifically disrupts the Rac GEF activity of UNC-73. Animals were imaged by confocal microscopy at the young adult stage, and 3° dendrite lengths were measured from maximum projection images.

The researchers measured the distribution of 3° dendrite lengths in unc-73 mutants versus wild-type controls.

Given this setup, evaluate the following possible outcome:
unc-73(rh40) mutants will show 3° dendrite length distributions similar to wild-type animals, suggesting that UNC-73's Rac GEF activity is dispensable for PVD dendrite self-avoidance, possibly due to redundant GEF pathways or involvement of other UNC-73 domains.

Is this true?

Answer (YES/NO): NO